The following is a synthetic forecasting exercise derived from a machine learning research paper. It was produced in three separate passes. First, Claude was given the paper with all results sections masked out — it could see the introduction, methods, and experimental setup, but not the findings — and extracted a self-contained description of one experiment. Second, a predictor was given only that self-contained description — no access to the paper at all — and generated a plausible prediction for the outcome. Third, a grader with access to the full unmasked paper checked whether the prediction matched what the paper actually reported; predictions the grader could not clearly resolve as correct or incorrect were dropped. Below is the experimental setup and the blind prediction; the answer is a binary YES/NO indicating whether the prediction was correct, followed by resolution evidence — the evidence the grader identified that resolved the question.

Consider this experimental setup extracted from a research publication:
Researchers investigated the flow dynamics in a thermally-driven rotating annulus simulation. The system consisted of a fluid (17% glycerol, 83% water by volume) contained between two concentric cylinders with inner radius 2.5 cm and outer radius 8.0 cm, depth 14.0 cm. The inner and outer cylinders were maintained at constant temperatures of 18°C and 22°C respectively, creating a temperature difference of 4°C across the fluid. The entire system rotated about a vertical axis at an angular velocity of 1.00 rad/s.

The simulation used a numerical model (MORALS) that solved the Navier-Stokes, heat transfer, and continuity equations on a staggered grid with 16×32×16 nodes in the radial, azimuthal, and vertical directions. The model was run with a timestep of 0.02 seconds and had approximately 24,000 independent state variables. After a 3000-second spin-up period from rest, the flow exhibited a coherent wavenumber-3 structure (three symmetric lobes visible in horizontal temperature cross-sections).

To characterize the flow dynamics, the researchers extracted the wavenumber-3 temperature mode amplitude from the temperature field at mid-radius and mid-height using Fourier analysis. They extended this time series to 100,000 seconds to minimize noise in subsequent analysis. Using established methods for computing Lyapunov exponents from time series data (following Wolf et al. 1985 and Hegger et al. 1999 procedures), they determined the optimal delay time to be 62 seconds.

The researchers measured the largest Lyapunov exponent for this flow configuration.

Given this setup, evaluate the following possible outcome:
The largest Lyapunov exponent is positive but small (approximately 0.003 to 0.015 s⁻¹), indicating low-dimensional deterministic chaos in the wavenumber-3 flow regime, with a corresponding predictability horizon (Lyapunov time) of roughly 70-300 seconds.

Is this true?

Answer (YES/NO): YES